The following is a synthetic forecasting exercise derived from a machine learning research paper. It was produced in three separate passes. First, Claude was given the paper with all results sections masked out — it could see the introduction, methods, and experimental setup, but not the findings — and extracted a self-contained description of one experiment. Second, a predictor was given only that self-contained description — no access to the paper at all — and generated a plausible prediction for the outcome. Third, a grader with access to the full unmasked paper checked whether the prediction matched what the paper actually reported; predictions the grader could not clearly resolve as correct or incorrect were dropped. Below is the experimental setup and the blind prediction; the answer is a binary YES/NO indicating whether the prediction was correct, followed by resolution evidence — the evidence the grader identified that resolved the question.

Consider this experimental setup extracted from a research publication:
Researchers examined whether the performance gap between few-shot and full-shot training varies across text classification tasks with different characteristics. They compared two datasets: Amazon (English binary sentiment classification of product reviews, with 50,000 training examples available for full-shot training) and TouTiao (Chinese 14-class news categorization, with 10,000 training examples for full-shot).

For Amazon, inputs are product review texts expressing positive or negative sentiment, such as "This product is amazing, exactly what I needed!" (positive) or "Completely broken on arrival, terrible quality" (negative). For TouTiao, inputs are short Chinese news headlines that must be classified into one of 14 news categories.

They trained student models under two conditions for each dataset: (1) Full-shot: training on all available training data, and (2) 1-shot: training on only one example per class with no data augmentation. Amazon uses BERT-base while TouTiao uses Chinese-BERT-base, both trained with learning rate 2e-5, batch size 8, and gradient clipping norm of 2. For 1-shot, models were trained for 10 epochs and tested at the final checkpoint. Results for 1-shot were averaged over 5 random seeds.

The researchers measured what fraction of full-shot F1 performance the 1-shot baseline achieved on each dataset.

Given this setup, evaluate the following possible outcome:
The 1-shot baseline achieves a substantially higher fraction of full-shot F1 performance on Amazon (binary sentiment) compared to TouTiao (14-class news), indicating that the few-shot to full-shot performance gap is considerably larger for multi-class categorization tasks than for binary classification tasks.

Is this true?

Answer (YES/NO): YES